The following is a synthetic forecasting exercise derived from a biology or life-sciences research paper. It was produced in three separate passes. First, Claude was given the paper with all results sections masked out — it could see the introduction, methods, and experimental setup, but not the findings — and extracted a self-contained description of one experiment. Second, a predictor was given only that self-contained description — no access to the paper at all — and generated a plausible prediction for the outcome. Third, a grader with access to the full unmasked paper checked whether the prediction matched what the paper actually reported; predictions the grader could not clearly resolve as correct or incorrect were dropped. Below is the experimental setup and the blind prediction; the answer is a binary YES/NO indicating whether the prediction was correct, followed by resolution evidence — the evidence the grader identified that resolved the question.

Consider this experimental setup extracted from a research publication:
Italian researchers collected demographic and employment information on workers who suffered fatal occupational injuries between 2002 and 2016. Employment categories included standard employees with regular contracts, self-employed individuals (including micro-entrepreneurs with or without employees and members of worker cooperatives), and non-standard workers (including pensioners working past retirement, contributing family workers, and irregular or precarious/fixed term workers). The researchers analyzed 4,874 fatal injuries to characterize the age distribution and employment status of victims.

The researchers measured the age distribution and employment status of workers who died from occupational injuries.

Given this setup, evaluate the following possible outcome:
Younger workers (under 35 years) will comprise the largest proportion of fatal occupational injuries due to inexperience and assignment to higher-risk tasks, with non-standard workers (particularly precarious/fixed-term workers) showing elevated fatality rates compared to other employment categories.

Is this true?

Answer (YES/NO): NO